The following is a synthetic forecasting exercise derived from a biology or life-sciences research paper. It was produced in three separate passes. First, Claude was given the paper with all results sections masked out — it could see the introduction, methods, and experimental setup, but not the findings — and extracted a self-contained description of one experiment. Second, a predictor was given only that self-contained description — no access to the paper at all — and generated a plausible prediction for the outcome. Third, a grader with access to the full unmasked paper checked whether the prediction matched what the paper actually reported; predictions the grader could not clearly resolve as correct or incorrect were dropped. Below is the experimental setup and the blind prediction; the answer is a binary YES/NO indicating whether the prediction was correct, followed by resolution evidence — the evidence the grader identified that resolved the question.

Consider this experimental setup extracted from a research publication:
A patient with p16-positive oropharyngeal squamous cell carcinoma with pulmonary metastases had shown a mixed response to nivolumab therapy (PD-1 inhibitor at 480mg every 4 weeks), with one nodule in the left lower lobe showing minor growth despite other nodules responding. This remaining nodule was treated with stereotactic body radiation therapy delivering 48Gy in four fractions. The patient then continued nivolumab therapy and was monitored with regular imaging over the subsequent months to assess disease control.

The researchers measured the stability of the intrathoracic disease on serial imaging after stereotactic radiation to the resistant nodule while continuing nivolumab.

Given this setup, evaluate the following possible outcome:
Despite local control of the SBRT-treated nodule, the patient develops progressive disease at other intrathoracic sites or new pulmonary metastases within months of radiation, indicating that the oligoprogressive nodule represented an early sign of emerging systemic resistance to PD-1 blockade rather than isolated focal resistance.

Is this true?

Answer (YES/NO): NO